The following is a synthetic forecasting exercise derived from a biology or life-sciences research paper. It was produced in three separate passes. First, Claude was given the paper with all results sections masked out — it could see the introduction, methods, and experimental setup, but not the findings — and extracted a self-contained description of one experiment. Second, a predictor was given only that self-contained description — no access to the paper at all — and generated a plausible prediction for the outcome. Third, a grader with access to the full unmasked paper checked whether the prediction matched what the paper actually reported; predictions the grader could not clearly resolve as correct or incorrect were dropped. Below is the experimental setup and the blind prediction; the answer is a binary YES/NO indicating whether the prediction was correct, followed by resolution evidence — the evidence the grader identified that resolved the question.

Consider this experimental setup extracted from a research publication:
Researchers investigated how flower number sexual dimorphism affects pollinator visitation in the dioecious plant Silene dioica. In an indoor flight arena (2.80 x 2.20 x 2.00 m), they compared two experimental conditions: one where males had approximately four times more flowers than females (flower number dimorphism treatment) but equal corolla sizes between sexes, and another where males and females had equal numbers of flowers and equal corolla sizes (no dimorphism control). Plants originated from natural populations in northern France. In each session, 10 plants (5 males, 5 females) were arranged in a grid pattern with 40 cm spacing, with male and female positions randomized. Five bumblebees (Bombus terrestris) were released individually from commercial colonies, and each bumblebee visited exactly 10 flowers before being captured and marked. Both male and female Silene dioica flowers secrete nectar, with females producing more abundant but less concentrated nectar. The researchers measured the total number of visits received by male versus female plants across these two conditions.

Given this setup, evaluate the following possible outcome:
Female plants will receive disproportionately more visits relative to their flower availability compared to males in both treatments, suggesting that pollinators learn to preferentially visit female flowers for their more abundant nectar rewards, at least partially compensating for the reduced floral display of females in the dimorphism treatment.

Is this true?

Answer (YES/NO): NO